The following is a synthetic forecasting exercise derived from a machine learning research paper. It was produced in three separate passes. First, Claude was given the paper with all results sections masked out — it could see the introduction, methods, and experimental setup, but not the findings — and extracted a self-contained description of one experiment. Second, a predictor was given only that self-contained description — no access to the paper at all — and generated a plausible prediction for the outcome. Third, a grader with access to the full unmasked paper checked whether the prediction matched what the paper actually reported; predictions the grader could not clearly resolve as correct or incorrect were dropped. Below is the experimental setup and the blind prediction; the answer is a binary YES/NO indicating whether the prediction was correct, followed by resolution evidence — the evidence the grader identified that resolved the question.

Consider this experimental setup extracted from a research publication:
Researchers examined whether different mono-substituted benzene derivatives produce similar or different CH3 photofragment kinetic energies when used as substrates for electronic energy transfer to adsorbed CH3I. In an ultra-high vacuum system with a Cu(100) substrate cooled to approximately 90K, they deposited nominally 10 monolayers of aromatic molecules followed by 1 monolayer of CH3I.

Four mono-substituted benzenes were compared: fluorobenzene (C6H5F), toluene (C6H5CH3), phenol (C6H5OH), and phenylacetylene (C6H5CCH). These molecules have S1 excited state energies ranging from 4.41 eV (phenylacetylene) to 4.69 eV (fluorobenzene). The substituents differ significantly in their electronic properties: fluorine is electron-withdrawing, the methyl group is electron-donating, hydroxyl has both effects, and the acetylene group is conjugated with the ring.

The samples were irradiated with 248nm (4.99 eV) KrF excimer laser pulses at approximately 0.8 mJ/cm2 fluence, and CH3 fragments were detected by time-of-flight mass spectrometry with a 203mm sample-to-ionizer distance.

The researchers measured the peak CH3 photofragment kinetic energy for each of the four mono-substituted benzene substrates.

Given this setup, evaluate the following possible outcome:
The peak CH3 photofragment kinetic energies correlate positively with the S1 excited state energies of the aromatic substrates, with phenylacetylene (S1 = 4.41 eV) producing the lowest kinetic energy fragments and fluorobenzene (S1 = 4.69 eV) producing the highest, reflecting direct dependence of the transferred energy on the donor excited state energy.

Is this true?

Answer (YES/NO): NO